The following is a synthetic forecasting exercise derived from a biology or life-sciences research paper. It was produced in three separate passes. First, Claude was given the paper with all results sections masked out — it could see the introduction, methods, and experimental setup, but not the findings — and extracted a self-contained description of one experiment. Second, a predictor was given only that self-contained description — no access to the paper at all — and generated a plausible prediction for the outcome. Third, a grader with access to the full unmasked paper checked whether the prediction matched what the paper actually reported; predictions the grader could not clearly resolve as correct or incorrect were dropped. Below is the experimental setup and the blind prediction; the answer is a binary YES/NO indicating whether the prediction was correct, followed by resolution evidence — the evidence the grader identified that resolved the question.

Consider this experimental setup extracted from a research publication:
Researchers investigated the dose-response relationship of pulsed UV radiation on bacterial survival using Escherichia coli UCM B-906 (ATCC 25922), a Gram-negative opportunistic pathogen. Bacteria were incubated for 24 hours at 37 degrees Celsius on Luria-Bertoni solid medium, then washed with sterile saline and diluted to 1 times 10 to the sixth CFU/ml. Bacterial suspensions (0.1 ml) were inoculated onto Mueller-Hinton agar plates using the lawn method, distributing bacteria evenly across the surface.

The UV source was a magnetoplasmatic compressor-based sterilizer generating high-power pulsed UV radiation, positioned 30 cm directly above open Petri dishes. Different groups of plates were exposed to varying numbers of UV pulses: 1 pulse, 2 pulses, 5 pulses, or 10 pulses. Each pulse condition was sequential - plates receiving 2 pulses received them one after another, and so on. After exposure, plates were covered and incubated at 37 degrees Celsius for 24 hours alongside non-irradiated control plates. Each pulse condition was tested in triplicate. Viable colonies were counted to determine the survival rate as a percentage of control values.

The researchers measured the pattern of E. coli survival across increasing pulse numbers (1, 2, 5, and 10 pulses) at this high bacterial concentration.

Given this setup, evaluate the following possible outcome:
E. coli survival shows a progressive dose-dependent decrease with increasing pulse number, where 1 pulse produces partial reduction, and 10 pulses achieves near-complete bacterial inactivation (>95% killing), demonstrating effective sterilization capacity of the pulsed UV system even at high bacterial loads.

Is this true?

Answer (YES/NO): NO